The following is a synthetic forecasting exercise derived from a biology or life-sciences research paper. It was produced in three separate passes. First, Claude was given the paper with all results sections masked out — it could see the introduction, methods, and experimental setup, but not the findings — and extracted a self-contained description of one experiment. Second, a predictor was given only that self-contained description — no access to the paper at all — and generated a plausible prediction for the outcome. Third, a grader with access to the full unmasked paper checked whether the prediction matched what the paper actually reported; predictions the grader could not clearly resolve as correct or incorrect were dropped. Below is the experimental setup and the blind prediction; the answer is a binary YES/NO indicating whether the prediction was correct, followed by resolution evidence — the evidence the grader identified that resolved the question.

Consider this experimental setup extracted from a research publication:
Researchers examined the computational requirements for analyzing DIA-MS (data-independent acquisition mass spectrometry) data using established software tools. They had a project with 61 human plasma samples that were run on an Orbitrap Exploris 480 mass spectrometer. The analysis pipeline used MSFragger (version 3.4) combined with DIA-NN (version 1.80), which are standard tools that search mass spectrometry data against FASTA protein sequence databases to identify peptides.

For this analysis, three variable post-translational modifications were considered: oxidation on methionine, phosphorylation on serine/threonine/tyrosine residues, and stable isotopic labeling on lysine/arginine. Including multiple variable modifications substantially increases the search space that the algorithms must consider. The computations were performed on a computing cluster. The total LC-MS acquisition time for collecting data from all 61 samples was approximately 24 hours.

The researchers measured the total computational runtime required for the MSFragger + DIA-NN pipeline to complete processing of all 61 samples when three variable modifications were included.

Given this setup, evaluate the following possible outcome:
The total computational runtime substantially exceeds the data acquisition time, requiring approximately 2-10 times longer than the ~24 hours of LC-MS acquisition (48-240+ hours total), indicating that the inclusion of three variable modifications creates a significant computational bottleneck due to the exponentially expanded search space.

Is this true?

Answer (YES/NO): YES